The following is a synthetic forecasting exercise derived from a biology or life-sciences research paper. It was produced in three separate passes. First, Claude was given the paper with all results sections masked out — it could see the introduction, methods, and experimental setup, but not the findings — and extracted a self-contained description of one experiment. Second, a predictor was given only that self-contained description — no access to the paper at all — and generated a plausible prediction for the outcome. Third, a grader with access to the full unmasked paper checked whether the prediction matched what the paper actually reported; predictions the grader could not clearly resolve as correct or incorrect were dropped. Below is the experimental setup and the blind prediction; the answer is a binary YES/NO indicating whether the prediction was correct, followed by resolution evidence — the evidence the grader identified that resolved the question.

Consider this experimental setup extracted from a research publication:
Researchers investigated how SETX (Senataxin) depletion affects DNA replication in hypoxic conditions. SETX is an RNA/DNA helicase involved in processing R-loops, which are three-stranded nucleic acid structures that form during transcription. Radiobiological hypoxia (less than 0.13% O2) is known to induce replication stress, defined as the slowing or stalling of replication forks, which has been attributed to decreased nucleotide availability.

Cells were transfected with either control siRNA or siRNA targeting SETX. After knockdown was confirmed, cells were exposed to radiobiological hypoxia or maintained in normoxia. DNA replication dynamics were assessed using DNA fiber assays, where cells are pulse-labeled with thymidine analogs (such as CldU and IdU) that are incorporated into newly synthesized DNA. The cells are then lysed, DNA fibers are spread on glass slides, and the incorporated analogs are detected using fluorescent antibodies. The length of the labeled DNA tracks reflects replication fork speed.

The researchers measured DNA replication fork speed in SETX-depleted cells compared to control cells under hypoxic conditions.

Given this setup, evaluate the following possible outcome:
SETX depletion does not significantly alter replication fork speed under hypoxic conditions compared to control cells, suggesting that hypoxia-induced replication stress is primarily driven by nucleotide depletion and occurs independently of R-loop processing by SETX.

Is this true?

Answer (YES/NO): NO